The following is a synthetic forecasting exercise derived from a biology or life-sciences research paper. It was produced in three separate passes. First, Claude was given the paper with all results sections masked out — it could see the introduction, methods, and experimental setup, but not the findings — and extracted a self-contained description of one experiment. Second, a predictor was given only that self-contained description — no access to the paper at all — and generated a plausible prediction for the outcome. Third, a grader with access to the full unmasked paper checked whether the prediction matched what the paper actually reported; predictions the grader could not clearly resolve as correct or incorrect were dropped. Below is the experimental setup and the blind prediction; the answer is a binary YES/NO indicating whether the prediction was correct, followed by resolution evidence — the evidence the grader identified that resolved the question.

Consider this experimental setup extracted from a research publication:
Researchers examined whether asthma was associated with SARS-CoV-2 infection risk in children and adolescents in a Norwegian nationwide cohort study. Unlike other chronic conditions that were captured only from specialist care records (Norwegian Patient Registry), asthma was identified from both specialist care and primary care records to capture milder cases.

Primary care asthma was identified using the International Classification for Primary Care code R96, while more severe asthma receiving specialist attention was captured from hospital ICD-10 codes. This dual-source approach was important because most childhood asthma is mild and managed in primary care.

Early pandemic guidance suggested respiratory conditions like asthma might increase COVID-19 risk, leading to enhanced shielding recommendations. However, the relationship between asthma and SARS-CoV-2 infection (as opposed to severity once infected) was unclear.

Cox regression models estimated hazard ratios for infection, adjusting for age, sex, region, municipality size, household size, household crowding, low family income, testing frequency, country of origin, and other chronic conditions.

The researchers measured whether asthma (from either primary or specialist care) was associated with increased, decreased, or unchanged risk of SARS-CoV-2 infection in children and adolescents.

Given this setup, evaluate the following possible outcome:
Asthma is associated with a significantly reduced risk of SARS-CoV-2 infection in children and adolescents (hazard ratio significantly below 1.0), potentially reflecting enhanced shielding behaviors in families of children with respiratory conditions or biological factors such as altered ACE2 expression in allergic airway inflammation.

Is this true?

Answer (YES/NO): YES